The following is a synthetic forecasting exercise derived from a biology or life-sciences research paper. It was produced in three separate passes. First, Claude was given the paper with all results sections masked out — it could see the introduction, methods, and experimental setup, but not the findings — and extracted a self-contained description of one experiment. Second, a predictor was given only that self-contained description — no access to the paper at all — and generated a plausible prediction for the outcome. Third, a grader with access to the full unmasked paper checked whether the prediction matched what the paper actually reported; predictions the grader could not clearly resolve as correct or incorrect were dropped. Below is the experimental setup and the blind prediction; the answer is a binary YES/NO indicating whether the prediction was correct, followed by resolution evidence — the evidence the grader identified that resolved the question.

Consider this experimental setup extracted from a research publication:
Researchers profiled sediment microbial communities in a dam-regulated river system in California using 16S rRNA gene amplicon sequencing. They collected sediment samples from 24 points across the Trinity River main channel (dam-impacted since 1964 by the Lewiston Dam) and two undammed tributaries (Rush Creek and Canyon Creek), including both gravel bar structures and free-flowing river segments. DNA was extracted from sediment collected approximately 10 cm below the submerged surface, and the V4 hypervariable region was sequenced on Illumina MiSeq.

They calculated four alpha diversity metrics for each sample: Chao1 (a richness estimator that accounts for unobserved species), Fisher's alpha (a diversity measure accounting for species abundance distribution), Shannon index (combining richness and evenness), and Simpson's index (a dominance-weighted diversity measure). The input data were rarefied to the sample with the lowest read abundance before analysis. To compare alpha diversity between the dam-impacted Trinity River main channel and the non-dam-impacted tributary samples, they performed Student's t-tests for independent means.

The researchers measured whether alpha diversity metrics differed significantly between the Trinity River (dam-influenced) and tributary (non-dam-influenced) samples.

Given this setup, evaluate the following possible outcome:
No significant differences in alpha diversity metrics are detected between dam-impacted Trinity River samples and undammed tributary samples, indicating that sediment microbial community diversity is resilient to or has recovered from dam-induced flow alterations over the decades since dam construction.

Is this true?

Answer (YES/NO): NO